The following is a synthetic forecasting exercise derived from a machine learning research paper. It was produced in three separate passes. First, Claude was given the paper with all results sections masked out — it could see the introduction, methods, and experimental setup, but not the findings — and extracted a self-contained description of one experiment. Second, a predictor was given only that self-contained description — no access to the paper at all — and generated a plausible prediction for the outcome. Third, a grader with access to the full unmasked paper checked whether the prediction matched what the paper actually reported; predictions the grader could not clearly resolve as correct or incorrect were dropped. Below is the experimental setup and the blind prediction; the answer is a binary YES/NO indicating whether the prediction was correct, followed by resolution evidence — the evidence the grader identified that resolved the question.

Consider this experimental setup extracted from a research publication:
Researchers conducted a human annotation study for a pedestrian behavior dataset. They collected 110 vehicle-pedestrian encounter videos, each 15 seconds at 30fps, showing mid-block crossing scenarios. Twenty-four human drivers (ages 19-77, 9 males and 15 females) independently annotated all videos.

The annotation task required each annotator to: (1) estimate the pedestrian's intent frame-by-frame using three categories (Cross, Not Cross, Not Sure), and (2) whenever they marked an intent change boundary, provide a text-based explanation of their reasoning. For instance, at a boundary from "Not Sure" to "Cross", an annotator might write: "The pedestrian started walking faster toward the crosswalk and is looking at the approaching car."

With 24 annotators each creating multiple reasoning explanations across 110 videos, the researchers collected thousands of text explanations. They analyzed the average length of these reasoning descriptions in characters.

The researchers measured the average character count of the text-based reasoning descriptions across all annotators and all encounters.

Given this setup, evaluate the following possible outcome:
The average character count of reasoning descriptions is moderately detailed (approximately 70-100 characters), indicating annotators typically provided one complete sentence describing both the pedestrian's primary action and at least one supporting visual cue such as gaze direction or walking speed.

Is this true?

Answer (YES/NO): NO